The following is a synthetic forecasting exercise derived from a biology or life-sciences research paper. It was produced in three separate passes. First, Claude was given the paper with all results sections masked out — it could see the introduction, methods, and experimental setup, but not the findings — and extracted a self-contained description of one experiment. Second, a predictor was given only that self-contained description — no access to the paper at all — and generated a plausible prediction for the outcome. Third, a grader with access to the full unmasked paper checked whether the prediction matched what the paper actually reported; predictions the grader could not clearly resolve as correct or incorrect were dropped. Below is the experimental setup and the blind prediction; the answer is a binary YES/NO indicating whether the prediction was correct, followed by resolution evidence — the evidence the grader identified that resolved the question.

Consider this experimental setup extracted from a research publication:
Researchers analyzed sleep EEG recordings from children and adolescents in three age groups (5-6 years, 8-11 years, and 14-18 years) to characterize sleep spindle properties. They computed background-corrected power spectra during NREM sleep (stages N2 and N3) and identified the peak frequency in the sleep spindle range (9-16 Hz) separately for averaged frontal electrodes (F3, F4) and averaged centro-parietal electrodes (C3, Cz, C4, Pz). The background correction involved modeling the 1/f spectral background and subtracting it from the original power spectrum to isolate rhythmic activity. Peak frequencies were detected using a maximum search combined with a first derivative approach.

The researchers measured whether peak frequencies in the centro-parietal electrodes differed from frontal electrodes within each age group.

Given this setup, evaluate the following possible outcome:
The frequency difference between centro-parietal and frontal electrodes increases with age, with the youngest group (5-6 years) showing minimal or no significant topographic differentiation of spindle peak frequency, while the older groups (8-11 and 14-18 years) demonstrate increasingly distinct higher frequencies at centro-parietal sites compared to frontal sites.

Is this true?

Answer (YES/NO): NO